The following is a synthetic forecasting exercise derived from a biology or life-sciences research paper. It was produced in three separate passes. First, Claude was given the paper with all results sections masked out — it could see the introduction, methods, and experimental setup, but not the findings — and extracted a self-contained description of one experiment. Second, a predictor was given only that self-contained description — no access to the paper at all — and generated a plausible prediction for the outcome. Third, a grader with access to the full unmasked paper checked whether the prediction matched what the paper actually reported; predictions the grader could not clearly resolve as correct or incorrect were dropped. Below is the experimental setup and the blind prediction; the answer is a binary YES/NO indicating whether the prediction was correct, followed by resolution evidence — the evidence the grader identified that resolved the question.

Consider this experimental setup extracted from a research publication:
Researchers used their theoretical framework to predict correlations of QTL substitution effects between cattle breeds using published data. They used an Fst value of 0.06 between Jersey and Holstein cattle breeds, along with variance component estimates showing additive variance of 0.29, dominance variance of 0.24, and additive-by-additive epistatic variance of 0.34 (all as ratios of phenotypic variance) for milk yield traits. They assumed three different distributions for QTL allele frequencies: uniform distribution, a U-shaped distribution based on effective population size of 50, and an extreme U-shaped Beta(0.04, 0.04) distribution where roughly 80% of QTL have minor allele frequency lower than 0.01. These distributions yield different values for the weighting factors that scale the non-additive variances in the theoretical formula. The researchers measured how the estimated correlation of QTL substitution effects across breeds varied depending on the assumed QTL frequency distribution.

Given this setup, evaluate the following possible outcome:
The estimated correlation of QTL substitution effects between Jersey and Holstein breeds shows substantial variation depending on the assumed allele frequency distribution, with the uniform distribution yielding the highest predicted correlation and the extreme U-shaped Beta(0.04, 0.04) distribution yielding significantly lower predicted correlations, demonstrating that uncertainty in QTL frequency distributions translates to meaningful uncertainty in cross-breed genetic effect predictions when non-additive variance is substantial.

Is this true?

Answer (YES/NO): NO